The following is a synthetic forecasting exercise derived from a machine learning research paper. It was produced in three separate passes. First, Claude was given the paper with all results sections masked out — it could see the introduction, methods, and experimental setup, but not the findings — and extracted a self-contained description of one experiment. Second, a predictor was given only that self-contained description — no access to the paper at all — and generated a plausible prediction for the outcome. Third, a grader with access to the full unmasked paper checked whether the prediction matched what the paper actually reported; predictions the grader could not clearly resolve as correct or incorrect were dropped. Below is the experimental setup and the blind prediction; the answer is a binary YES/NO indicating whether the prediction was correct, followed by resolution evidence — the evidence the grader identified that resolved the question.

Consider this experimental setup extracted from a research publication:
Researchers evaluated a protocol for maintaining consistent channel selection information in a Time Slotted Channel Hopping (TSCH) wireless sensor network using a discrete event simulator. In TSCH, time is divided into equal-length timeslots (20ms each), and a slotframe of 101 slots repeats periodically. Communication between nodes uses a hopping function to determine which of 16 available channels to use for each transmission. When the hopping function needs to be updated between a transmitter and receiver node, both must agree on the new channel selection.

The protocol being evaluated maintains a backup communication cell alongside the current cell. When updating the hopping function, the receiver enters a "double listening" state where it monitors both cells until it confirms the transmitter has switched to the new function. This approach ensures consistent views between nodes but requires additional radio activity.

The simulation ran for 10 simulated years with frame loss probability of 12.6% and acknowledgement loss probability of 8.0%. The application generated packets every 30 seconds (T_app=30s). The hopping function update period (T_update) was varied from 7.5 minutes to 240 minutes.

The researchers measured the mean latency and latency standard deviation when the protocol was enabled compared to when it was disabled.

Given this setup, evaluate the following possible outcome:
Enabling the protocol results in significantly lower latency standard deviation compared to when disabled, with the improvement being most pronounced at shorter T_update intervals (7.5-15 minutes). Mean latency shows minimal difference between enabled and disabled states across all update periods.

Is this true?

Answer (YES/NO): NO